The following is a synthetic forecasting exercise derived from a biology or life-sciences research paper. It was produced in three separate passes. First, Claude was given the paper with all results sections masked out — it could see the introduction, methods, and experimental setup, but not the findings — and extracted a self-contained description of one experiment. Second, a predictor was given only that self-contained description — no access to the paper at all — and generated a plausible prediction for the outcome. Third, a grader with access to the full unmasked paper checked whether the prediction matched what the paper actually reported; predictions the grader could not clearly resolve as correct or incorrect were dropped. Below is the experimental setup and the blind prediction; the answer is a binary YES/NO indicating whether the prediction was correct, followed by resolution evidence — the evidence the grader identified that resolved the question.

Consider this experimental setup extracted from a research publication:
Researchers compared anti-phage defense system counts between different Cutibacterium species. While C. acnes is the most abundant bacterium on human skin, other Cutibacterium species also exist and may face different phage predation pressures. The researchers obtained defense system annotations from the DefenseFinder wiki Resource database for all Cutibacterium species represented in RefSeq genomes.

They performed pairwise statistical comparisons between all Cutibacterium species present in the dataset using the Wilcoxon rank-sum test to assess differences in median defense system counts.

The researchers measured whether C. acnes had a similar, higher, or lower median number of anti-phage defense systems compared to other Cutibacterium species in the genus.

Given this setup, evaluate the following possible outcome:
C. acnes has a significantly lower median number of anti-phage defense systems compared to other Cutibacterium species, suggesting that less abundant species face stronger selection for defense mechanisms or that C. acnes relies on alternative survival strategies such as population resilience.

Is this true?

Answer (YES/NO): NO